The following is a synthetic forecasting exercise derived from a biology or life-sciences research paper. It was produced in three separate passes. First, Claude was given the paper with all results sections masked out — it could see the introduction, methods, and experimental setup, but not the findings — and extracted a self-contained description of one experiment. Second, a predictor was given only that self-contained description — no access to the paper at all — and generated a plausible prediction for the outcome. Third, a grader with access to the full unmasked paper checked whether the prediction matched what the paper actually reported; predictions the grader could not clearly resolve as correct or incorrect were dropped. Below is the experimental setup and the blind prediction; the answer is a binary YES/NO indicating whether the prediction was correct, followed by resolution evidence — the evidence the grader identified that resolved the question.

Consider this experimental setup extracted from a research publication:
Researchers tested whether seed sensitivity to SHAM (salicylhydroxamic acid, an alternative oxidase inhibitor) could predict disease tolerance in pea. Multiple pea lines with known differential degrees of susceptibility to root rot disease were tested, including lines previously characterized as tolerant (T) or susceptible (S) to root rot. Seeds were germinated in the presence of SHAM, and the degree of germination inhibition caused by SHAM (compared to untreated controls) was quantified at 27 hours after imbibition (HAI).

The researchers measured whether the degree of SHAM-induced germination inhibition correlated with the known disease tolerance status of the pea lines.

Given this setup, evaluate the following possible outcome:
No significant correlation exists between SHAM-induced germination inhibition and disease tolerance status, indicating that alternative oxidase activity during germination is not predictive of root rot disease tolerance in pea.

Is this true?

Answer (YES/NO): NO